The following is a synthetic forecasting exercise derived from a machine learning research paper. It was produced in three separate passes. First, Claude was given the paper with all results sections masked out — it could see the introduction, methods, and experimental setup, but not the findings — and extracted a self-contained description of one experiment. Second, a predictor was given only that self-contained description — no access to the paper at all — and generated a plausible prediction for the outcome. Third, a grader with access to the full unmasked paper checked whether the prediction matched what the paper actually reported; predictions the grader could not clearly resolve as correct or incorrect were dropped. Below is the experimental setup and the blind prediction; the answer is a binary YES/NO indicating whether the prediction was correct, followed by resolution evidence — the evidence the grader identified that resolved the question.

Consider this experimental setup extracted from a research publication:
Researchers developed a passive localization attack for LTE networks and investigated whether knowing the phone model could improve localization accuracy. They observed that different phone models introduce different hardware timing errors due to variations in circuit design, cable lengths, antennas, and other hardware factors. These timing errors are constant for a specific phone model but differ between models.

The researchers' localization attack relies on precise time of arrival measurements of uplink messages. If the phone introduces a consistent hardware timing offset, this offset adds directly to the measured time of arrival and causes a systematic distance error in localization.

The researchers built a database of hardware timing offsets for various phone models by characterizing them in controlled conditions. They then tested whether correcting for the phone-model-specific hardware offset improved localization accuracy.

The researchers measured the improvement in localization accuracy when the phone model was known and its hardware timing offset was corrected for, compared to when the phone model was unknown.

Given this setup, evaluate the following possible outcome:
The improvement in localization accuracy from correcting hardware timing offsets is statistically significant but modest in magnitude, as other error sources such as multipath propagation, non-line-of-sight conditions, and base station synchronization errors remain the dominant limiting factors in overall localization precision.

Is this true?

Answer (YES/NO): NO